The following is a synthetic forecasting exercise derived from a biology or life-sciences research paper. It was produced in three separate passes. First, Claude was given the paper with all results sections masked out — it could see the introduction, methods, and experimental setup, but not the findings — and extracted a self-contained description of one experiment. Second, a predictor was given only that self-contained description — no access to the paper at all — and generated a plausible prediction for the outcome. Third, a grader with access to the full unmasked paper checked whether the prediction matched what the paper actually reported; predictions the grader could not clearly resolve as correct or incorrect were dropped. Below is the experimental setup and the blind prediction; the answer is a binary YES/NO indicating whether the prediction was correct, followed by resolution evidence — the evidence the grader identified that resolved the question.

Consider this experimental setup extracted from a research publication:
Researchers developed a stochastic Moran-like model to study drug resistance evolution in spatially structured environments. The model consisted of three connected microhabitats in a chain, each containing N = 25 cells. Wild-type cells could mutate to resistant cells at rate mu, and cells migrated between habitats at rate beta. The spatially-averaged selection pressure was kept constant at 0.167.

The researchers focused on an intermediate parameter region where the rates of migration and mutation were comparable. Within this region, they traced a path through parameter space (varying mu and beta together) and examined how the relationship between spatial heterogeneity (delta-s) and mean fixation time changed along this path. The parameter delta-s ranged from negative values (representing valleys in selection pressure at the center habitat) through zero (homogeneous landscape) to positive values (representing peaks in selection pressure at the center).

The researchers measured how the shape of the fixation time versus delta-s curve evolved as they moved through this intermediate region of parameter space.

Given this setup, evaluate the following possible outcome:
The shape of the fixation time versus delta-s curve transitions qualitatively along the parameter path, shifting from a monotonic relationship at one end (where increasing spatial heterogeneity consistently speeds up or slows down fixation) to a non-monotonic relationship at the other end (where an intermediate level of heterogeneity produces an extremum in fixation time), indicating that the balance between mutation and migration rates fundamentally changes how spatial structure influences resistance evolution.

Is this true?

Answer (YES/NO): NO